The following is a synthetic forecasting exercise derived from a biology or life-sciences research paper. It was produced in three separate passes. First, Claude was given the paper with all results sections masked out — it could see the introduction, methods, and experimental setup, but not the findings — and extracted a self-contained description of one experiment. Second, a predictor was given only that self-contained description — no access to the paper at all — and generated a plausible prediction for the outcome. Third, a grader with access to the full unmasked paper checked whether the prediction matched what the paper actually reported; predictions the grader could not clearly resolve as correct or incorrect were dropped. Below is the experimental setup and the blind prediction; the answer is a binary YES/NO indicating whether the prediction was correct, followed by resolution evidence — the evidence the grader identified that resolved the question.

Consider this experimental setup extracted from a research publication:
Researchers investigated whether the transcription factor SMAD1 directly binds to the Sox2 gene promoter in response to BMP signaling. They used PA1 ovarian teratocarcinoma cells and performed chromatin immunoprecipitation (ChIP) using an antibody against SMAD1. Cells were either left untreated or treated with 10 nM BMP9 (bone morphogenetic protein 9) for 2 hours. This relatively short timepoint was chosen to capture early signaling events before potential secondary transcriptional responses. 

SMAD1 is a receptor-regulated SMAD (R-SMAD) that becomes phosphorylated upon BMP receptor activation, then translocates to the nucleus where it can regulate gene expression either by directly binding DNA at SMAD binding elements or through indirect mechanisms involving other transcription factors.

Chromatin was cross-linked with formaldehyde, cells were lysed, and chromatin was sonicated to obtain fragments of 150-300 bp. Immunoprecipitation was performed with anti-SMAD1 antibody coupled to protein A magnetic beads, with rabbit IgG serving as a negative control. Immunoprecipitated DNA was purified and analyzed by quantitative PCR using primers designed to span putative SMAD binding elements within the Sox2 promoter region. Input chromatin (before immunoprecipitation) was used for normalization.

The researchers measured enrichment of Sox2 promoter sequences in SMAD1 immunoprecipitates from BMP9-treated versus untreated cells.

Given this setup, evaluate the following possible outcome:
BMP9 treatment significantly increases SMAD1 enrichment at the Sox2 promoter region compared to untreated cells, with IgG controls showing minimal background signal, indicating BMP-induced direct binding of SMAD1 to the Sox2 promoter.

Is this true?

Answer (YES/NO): YES